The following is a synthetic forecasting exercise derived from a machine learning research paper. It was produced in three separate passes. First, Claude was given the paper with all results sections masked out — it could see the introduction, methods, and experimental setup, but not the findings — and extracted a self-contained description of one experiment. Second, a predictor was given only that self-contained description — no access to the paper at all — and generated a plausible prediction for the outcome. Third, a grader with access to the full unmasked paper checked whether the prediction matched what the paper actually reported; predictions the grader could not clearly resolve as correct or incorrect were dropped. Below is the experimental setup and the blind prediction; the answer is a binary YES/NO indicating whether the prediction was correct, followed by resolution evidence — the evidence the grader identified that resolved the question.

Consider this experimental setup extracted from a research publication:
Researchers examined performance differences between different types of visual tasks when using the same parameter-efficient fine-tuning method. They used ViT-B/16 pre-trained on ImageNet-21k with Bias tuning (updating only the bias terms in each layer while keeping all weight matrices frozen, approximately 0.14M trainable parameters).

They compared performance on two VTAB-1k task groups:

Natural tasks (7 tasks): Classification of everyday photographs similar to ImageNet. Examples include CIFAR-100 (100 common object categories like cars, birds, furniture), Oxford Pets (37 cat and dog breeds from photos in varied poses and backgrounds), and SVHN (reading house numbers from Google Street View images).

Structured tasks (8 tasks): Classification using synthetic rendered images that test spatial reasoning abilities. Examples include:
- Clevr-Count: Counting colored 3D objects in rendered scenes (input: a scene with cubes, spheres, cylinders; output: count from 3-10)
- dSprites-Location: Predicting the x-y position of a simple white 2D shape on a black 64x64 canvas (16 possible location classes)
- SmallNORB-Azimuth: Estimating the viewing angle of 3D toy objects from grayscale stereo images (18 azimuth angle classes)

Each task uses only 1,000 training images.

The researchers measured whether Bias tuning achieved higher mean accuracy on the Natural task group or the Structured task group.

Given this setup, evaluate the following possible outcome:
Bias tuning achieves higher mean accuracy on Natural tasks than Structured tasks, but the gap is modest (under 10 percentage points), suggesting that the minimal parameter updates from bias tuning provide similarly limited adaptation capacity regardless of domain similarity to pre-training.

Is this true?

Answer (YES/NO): NO